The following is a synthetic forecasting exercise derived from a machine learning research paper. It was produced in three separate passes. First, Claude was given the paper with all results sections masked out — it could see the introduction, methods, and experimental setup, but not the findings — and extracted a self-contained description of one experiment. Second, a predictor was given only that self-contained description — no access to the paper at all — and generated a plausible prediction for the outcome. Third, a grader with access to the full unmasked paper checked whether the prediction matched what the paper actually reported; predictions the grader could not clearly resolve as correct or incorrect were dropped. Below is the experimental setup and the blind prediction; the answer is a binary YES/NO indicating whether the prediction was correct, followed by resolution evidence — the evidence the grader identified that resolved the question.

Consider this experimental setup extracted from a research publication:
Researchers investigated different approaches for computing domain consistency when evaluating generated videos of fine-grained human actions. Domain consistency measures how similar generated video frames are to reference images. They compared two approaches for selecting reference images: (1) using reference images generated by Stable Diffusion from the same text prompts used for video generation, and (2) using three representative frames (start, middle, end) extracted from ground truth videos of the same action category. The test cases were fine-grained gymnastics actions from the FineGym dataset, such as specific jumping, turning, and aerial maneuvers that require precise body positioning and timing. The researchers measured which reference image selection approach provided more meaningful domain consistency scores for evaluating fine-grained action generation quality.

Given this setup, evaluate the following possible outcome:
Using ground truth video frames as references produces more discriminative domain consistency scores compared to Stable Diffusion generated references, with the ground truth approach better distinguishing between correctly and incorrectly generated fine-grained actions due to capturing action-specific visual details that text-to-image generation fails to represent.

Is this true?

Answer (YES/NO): YES